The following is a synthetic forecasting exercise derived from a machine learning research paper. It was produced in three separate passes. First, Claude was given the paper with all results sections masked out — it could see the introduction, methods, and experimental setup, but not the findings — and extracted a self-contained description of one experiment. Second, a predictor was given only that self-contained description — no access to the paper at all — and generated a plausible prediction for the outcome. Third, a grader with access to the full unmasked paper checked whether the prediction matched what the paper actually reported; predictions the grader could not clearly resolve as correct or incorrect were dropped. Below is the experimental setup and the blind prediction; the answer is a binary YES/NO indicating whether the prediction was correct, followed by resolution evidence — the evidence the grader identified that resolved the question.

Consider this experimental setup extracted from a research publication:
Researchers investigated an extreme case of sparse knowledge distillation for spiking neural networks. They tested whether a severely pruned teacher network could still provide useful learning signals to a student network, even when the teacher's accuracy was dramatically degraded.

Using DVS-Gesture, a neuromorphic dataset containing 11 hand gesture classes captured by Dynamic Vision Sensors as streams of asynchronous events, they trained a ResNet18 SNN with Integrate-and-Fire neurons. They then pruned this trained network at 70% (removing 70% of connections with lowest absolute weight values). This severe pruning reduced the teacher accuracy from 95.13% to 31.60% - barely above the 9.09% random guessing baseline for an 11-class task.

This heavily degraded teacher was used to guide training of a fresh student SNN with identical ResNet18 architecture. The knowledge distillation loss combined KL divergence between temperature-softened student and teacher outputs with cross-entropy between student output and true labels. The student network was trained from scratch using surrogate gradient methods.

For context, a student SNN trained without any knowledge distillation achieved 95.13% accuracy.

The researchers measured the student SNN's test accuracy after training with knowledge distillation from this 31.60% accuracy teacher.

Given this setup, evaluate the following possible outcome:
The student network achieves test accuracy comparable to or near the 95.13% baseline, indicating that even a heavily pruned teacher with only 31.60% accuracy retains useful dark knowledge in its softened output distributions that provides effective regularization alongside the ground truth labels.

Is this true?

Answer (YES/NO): YES